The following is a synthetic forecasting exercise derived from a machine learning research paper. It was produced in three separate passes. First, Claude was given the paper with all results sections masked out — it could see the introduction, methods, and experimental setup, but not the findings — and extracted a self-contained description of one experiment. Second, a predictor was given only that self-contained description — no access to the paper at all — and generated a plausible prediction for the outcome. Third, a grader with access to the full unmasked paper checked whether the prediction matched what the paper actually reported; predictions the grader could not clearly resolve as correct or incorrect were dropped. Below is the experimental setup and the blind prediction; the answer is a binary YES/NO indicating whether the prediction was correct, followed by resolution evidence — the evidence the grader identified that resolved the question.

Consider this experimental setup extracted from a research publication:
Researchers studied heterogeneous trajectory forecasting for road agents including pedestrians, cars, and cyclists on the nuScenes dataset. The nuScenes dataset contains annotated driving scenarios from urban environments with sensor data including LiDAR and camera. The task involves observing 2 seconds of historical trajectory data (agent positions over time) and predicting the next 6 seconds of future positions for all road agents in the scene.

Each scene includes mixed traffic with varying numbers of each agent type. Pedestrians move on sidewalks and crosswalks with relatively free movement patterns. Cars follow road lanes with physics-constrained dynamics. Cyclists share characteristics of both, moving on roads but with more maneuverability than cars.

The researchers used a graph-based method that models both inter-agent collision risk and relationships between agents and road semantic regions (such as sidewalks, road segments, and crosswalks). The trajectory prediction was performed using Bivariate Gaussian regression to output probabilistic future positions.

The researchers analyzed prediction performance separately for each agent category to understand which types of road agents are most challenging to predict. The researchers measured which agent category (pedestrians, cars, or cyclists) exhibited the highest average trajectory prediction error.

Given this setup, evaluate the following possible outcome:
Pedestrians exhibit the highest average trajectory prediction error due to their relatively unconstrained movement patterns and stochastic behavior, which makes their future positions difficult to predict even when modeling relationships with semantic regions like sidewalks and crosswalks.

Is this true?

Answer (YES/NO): NO